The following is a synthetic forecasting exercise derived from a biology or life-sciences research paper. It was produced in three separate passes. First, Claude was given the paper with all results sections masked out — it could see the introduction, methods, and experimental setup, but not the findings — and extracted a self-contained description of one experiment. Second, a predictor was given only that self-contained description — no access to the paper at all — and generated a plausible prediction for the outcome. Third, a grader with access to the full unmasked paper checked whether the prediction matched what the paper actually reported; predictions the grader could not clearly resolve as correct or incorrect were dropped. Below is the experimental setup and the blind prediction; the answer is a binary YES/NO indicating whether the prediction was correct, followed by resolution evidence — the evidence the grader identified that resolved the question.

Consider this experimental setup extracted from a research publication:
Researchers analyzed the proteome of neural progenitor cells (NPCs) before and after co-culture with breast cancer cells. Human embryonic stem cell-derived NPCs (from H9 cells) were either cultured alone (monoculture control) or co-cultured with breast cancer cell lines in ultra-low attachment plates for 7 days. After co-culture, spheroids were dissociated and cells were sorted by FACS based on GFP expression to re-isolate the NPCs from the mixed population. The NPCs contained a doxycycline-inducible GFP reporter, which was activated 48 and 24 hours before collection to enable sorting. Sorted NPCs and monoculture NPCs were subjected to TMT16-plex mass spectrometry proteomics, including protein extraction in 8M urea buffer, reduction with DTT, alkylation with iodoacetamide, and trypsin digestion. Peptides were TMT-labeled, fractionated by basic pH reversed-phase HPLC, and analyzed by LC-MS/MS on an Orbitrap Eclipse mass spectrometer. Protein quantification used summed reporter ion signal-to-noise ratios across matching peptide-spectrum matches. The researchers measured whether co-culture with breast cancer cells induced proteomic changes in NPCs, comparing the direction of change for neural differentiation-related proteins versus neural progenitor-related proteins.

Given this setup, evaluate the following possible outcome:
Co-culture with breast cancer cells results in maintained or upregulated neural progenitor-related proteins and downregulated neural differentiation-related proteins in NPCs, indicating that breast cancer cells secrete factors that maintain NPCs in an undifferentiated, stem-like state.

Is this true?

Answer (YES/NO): NO